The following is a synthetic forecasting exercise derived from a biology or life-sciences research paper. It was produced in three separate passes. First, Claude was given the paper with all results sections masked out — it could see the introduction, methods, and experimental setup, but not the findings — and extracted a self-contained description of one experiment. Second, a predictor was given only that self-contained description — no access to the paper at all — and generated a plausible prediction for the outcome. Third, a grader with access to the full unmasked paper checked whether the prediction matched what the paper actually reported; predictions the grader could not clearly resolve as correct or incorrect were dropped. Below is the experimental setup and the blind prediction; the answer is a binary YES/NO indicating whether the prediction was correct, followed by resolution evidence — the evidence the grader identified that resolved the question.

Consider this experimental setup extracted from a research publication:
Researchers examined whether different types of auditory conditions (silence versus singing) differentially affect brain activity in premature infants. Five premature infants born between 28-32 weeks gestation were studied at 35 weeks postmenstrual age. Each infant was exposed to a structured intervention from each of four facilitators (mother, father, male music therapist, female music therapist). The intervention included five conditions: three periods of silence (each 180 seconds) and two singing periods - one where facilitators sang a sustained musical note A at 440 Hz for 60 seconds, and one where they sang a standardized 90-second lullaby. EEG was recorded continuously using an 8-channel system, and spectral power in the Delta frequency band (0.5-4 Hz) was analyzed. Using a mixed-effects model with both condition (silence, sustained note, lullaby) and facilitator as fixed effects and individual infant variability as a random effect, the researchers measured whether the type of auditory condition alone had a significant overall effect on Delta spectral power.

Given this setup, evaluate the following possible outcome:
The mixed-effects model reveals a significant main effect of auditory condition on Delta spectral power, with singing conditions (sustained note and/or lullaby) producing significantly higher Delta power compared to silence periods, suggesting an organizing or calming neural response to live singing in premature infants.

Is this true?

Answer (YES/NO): NO